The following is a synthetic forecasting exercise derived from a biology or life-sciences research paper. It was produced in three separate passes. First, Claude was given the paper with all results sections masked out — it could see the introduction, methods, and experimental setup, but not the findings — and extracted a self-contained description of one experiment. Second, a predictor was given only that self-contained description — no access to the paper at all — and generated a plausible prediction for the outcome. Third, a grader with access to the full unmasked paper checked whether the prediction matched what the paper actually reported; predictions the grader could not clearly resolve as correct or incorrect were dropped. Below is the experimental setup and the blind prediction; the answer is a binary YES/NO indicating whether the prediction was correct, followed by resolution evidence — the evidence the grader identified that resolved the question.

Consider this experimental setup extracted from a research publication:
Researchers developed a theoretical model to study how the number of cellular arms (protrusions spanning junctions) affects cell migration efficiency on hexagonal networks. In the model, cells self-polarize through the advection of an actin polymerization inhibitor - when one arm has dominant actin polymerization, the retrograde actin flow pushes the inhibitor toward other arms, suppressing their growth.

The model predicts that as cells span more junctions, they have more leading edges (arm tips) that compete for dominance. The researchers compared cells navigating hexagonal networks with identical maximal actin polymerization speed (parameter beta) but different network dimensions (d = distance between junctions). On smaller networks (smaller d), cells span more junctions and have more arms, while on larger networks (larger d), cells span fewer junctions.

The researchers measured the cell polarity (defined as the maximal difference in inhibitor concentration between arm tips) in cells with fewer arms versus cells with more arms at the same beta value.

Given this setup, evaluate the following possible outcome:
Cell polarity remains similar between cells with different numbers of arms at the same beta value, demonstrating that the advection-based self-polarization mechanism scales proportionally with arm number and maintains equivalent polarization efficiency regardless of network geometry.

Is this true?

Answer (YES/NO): NO